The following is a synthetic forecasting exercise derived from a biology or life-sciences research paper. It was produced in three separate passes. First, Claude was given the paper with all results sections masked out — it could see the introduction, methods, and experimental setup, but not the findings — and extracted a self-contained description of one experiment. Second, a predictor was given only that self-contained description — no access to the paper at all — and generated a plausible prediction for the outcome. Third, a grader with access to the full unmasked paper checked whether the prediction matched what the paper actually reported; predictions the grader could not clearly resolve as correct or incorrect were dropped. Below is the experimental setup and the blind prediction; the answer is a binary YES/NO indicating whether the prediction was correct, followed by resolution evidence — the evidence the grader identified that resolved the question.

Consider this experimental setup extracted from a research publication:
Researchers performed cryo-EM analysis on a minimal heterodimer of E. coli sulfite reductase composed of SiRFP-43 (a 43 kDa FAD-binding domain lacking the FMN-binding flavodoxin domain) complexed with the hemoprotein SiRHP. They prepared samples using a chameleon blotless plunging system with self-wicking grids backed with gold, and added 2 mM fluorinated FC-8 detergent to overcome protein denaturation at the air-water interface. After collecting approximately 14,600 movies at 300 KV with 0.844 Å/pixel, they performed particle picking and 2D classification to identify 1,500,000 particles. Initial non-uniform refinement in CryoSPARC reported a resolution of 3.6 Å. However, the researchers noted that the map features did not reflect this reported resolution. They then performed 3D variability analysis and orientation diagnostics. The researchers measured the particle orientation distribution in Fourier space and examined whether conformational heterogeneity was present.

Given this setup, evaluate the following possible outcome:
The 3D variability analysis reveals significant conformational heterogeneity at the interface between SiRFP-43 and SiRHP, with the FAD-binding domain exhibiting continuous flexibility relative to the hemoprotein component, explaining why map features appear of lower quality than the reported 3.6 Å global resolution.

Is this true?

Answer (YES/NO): NO